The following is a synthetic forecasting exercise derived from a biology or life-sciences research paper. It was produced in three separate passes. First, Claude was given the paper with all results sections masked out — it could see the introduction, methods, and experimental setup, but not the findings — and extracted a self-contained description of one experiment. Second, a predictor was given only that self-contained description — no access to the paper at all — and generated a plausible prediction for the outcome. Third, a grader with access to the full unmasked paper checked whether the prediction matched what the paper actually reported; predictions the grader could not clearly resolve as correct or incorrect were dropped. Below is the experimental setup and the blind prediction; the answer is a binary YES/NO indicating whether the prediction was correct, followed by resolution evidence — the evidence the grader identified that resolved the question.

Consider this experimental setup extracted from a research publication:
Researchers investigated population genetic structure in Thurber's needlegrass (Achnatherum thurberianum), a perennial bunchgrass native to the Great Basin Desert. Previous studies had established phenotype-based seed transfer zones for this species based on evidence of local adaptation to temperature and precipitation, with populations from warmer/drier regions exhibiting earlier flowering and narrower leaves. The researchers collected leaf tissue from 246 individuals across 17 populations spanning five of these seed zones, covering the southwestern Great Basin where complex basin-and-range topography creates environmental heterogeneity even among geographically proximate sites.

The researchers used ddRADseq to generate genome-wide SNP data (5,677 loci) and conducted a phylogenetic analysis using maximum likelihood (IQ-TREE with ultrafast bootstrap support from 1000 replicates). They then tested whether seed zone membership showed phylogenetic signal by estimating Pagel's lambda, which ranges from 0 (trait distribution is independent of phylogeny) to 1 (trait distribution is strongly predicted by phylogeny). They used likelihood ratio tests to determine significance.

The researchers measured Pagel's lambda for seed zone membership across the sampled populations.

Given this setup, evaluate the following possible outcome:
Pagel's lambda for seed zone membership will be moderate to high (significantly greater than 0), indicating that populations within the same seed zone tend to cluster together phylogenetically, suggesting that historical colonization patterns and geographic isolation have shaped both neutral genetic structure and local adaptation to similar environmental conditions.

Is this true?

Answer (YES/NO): NO